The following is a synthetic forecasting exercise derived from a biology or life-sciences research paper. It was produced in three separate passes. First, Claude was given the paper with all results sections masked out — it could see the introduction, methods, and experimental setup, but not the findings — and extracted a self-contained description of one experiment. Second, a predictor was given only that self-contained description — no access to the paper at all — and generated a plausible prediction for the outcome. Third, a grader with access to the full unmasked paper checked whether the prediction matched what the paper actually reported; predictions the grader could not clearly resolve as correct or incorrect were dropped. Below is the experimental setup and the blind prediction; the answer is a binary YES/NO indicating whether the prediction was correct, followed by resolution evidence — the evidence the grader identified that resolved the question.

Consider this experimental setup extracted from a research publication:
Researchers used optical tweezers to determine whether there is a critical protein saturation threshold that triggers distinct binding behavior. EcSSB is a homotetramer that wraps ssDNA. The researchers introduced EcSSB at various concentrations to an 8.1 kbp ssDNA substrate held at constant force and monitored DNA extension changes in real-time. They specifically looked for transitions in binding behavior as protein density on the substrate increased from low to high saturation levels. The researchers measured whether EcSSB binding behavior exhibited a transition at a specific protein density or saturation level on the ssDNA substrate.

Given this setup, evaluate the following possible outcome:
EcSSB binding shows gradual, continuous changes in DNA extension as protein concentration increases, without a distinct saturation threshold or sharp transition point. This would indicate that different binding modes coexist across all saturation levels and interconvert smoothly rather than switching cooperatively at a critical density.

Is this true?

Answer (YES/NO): NO